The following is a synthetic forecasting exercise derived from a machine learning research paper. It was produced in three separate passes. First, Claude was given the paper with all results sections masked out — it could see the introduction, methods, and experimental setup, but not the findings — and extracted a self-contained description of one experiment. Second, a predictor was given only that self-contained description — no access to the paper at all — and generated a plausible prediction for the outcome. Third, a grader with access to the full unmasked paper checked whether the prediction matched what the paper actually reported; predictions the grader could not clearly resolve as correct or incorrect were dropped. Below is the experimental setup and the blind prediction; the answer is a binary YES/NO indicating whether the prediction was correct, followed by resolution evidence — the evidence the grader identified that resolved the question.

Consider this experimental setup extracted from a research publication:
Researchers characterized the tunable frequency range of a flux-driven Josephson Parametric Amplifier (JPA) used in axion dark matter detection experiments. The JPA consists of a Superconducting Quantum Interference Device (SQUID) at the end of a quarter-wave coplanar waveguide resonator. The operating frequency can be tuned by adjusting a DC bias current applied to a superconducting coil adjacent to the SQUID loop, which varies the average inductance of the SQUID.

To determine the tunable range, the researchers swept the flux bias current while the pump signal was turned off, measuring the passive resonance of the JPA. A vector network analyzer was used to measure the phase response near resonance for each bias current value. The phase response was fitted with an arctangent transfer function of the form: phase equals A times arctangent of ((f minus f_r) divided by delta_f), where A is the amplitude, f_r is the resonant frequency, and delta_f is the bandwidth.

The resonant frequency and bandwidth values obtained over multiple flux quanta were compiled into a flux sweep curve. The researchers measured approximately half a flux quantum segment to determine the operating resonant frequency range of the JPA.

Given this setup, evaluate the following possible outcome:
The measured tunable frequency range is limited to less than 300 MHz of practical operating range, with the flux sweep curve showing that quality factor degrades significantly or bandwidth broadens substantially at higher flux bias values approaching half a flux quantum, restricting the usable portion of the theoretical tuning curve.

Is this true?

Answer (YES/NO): NO